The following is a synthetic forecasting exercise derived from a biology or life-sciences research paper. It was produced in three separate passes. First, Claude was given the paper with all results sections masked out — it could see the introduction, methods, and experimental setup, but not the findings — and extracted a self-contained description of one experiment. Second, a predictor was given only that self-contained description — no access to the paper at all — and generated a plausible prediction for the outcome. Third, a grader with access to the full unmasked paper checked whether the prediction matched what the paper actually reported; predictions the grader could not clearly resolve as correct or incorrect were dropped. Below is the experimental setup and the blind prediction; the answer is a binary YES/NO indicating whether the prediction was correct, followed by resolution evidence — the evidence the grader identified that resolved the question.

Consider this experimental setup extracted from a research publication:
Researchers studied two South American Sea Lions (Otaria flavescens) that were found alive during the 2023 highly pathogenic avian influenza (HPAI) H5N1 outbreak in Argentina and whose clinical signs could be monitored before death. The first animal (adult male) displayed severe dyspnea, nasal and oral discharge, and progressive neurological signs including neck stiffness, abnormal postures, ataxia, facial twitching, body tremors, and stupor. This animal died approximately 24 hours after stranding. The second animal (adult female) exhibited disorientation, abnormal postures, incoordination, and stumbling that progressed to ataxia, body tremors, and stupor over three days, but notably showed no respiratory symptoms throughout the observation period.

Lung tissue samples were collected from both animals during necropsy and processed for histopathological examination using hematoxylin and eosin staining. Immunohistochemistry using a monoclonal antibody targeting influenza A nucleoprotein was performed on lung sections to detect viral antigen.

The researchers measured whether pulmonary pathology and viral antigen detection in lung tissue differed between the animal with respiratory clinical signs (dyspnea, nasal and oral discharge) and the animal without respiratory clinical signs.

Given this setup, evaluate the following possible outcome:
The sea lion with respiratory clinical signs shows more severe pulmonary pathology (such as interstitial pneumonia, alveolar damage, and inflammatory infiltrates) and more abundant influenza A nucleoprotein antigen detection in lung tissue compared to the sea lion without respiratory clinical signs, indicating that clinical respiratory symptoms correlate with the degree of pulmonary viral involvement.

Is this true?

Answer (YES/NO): NO